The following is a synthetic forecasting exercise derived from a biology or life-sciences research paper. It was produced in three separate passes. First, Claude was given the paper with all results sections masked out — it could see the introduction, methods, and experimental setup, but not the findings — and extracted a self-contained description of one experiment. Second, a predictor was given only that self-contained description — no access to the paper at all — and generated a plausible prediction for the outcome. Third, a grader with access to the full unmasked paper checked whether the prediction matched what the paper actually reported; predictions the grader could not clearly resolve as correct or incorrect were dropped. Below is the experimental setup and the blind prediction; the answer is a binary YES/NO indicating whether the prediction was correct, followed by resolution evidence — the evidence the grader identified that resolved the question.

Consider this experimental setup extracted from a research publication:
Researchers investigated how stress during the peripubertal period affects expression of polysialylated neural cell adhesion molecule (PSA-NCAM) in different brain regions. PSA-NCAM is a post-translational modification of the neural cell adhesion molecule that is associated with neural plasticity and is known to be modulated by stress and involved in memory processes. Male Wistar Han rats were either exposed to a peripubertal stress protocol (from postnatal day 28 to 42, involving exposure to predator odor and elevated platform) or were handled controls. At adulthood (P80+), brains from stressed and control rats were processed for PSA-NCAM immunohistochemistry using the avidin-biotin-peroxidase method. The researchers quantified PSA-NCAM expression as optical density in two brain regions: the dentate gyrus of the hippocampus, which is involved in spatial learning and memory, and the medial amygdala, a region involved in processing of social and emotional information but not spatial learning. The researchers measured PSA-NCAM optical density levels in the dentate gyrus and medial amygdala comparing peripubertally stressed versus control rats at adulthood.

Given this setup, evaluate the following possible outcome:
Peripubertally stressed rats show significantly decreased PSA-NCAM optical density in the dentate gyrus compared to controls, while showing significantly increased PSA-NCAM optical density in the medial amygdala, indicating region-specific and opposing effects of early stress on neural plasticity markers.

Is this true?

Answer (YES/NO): NO